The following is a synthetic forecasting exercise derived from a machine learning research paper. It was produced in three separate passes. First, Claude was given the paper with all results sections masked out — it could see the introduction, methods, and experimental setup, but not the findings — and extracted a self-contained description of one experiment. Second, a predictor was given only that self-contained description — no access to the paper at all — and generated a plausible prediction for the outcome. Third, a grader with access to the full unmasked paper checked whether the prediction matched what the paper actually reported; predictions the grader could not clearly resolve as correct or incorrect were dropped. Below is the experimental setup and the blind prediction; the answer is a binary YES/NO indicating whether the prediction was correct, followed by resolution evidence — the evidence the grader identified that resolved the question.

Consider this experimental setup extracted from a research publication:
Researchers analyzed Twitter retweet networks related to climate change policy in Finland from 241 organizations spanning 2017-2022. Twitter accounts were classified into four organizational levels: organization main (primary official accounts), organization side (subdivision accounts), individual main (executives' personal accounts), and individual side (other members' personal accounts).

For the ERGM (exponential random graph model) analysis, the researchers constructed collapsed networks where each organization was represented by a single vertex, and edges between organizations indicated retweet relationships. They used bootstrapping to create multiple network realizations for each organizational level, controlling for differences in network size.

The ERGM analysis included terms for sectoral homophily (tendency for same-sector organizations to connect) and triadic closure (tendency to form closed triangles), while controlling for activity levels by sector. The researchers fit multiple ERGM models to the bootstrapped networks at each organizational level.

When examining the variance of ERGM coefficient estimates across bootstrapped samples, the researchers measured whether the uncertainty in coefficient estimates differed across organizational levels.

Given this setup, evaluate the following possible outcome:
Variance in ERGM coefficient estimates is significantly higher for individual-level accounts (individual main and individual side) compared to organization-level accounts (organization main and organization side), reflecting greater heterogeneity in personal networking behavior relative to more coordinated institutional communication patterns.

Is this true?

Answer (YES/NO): NO